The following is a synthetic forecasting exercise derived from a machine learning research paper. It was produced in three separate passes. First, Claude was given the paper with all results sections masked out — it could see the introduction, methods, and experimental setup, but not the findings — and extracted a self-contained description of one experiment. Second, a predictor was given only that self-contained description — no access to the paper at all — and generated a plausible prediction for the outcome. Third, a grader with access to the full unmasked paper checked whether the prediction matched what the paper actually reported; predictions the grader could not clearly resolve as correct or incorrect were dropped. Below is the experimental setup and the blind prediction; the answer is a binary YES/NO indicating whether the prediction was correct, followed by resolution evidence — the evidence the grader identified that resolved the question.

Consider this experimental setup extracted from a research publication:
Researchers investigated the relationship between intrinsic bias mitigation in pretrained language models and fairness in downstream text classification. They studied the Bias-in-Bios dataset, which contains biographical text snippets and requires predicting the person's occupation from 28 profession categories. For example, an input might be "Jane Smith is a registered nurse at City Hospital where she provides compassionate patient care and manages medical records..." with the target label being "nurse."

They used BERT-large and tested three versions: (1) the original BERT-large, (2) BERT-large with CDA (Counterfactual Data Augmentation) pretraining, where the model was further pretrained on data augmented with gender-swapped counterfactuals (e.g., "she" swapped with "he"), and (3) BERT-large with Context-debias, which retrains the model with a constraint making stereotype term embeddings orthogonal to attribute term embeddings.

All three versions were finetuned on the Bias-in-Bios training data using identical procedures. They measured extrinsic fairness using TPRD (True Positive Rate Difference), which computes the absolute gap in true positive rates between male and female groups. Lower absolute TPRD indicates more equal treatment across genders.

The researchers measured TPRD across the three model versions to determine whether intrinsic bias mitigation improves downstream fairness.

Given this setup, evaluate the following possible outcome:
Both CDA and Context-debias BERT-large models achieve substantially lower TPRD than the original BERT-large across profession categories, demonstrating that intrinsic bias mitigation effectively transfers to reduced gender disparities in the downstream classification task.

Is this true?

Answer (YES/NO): NO